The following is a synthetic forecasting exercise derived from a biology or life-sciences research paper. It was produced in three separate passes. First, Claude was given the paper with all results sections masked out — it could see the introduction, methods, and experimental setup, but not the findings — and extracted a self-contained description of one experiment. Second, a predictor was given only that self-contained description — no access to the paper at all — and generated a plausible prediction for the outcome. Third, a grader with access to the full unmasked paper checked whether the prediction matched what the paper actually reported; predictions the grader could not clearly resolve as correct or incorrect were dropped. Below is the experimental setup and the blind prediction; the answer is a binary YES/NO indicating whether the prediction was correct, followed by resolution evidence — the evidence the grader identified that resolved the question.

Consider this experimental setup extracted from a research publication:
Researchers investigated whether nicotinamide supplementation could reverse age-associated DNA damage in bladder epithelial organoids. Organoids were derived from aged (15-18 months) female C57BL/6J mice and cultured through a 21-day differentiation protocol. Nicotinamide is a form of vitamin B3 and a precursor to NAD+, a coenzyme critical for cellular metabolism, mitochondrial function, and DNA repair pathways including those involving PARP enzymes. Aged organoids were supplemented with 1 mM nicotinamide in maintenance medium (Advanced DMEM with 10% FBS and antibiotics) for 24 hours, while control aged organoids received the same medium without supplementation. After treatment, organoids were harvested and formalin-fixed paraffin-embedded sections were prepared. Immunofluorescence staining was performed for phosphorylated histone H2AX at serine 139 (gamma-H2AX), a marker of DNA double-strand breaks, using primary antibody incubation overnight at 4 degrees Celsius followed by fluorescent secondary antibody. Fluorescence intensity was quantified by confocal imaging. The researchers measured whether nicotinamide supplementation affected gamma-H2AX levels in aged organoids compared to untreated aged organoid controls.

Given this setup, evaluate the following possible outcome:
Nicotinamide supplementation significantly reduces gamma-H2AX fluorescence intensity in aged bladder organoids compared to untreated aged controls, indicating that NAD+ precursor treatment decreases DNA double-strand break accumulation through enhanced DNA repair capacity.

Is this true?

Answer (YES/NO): YES